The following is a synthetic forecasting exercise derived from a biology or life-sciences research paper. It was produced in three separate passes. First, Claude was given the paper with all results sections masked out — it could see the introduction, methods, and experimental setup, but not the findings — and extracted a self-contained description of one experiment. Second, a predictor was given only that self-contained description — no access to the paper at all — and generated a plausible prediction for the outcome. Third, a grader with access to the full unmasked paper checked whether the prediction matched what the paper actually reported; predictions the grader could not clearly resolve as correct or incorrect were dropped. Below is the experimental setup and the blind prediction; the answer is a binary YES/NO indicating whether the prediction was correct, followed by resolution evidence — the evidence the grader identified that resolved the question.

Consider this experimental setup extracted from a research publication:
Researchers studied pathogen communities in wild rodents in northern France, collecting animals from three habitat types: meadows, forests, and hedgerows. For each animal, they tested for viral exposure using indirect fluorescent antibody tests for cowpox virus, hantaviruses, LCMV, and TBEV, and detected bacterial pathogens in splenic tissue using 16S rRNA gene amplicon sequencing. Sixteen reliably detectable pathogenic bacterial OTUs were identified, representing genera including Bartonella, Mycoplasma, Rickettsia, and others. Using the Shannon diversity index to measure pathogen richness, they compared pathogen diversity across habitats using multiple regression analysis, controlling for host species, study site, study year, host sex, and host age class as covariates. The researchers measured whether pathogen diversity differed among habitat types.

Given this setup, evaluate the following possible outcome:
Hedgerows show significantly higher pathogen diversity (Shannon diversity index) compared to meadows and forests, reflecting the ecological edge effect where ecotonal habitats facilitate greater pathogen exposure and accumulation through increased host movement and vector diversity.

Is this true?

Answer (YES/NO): NO